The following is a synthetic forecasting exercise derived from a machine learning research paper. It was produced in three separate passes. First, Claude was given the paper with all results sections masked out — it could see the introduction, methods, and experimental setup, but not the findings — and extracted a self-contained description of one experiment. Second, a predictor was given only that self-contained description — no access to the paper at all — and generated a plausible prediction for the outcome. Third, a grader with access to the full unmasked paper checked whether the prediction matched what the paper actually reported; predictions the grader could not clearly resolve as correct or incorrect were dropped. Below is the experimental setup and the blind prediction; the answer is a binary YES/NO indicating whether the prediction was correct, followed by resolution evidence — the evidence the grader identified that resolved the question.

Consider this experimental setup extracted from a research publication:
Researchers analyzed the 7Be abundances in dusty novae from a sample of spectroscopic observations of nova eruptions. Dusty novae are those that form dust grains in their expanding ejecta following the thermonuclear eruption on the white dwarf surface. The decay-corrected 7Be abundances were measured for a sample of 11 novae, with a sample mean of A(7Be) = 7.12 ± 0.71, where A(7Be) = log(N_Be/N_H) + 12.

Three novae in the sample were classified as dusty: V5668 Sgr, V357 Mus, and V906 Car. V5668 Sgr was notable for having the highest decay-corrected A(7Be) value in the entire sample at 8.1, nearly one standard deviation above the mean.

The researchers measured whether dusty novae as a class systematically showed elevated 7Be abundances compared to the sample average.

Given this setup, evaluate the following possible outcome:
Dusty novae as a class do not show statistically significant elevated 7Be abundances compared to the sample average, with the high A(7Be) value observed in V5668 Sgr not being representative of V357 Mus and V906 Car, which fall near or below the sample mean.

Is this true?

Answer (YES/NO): YES